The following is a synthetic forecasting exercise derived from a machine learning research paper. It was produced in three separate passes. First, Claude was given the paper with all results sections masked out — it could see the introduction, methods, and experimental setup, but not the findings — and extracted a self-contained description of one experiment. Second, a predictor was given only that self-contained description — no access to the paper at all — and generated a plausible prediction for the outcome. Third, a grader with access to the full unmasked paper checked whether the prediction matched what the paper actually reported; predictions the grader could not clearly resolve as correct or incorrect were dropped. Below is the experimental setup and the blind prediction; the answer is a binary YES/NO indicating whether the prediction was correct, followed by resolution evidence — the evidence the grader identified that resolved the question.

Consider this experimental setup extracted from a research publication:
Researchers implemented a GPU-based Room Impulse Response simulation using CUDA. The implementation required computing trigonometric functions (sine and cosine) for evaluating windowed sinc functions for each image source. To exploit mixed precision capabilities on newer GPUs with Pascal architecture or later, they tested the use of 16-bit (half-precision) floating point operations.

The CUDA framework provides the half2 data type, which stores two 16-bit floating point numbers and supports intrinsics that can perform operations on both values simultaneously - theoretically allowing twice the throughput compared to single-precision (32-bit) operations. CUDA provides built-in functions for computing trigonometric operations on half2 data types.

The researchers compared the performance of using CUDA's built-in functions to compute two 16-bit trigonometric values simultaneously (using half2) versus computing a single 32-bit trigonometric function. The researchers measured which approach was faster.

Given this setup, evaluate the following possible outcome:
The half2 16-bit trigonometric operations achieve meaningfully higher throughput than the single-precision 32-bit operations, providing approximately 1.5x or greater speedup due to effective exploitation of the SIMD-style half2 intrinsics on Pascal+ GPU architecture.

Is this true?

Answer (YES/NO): NO